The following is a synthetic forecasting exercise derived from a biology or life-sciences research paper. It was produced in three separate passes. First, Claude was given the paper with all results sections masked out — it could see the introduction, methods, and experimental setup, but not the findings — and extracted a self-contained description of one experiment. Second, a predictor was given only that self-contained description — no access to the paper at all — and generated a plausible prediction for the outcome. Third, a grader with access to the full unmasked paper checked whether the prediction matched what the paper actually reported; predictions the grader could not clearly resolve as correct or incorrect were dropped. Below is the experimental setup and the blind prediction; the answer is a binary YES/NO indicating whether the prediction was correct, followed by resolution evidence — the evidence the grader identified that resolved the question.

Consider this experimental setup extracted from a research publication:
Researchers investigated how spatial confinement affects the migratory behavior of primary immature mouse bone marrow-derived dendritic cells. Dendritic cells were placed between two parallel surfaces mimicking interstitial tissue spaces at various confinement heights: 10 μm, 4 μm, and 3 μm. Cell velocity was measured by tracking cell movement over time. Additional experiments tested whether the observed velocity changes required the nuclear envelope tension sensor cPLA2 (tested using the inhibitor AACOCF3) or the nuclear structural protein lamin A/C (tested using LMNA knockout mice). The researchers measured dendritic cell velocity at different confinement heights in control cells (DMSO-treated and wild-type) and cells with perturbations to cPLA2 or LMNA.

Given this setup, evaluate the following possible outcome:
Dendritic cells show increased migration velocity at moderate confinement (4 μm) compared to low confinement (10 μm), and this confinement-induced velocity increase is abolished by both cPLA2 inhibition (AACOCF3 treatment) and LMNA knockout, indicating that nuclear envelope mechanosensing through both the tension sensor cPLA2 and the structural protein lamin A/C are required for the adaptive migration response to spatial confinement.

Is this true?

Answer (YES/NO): NO